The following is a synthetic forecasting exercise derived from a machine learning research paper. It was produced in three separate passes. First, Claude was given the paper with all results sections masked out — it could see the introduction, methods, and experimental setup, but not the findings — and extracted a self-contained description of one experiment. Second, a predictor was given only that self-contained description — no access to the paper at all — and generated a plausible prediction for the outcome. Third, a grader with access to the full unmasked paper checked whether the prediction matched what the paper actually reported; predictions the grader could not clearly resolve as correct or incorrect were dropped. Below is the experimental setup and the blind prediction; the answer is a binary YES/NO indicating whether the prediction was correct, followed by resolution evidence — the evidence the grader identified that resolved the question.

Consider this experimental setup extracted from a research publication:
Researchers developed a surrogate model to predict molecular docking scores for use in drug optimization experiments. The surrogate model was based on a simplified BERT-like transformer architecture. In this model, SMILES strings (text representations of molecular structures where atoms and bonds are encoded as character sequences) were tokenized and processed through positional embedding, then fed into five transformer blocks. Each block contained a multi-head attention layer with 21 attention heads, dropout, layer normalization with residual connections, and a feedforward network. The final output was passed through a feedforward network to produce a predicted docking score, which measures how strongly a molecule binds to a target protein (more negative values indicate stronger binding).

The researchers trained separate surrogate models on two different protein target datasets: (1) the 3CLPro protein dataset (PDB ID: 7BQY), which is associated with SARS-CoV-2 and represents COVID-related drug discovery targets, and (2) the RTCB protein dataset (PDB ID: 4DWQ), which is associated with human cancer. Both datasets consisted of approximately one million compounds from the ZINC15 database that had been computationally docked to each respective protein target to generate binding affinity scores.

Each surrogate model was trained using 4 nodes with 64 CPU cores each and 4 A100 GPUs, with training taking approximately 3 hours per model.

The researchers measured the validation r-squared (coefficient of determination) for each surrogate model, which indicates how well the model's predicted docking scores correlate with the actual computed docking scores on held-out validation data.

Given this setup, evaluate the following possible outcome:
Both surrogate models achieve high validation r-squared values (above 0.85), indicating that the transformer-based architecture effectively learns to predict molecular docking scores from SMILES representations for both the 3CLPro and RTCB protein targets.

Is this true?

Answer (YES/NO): NO